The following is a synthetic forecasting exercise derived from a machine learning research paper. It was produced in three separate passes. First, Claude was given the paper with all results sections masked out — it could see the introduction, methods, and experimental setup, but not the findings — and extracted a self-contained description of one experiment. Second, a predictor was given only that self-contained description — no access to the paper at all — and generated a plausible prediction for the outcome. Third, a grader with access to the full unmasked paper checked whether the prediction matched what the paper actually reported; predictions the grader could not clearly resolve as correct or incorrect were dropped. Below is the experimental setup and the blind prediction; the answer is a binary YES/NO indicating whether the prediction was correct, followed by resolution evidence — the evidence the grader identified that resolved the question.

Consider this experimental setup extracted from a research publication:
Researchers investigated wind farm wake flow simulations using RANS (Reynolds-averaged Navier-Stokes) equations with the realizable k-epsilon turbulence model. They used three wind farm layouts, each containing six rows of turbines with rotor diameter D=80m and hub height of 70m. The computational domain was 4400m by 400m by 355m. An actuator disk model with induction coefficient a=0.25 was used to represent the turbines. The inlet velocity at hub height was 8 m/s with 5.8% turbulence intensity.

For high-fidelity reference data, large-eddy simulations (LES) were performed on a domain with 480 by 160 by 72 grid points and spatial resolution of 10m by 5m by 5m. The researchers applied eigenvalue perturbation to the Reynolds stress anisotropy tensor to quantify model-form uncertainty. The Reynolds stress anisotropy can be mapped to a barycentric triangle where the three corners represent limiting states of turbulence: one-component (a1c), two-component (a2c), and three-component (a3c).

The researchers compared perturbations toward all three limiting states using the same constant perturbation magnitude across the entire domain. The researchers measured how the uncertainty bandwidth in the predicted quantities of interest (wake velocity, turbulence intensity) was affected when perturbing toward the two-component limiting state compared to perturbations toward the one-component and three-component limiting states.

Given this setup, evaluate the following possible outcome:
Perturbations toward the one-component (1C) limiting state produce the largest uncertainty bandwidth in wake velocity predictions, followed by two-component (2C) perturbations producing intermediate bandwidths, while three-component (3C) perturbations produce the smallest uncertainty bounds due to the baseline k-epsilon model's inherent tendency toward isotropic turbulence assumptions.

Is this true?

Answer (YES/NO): NO